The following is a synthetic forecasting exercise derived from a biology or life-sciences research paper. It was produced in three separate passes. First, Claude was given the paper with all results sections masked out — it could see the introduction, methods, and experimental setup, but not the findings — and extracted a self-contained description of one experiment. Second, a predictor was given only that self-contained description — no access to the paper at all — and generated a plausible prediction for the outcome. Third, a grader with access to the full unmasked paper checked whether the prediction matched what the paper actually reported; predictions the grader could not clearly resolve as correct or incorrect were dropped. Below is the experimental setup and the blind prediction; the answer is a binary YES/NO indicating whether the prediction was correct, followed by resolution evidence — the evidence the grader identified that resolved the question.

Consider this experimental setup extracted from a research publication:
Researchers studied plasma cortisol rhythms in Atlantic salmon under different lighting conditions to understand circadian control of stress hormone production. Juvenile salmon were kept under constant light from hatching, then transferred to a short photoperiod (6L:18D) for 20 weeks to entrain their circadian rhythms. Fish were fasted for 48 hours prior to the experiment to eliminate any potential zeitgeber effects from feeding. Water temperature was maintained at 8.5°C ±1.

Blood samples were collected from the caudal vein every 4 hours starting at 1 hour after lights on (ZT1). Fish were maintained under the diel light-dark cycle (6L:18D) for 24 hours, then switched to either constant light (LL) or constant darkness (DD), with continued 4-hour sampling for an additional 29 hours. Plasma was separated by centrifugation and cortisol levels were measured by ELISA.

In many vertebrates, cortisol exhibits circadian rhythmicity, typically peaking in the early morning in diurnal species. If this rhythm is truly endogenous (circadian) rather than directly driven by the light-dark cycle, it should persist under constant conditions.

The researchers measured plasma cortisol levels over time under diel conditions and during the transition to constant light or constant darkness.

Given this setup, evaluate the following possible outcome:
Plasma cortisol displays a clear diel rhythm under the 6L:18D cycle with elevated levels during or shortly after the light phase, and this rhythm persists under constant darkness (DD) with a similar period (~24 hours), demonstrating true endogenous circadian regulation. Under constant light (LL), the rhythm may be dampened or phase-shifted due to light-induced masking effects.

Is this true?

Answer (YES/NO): NO